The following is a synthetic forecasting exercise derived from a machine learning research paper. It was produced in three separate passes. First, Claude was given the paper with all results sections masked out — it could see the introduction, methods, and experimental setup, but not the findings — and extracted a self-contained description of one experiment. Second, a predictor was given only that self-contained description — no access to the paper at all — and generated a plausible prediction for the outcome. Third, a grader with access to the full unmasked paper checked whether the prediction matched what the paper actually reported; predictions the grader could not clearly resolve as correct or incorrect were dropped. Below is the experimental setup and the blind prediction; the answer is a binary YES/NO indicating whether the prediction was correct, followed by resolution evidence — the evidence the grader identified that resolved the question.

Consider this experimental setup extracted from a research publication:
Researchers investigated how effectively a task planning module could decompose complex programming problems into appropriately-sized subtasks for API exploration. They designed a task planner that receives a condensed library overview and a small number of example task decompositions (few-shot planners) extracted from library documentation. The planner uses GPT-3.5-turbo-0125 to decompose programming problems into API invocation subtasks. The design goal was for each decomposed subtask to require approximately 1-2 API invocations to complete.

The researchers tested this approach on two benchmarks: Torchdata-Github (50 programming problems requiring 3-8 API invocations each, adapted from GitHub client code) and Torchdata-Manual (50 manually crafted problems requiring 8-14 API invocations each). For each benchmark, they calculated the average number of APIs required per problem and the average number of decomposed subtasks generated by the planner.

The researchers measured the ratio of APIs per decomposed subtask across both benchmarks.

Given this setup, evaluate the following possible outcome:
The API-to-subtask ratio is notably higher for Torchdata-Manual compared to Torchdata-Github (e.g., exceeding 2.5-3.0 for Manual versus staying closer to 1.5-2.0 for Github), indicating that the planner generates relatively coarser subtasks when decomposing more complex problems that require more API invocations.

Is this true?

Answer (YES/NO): NO